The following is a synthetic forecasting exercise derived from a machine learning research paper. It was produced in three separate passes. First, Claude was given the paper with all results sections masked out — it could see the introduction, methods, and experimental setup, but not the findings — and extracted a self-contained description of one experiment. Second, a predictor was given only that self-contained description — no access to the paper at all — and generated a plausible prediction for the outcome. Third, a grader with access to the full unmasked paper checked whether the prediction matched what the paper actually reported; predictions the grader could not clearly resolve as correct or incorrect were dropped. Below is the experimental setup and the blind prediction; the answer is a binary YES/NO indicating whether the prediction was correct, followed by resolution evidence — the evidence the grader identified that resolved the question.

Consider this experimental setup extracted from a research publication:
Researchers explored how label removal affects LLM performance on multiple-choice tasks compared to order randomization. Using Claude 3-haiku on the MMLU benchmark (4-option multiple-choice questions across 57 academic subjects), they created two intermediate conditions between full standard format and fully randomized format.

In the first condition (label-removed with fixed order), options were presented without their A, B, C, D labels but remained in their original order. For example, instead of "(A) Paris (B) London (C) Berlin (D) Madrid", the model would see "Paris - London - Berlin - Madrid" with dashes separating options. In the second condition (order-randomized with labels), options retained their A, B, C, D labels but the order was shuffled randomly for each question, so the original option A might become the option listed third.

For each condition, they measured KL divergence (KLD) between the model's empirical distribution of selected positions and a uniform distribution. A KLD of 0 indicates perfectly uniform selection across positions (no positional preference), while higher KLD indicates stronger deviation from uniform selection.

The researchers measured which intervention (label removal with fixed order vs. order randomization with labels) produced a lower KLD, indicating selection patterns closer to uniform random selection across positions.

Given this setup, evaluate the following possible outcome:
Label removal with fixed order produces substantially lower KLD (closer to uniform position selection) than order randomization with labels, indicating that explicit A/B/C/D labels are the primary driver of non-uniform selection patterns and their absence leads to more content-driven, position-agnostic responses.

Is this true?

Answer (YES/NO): NO